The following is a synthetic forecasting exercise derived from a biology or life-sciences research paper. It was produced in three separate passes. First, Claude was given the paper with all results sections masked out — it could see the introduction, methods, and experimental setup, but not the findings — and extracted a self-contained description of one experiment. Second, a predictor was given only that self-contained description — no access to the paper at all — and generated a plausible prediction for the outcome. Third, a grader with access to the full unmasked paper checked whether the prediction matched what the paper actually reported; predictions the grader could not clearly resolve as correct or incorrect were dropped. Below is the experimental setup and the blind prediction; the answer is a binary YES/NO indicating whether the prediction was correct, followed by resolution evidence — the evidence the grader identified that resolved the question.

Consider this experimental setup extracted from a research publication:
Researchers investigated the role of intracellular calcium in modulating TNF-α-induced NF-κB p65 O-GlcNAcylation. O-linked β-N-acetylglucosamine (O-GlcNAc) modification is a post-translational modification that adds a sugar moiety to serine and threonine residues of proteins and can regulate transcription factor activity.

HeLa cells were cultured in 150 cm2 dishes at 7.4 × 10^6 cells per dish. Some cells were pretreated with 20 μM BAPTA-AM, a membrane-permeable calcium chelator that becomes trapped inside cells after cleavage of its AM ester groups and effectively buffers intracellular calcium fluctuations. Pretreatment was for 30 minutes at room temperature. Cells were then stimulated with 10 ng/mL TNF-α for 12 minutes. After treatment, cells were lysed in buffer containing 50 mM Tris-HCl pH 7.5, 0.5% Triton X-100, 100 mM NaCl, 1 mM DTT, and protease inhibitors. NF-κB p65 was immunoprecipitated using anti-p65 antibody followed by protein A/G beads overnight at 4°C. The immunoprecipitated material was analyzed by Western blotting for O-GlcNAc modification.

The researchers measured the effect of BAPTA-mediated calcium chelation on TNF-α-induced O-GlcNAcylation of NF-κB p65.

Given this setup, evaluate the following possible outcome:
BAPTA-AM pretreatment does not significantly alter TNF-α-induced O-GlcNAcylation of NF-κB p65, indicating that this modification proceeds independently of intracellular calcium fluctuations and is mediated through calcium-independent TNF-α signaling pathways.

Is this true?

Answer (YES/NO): NO